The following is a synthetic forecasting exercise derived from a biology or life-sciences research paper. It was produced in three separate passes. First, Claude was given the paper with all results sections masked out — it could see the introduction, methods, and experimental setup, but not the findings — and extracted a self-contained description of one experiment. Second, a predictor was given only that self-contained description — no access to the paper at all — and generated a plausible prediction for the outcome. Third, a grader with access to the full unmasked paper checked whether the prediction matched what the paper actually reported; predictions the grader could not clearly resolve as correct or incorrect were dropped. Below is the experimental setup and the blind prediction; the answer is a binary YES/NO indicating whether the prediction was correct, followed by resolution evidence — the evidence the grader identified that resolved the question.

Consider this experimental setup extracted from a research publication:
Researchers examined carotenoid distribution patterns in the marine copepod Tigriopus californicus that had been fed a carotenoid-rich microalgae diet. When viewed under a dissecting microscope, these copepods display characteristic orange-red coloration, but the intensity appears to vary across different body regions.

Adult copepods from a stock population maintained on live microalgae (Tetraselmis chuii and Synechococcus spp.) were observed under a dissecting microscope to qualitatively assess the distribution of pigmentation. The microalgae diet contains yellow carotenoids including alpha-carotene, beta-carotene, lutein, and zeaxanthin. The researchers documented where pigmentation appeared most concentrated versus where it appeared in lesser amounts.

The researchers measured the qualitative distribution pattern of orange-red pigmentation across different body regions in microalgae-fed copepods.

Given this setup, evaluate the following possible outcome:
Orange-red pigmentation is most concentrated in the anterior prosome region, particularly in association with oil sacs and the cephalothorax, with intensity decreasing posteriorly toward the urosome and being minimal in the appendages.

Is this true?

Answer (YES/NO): NO